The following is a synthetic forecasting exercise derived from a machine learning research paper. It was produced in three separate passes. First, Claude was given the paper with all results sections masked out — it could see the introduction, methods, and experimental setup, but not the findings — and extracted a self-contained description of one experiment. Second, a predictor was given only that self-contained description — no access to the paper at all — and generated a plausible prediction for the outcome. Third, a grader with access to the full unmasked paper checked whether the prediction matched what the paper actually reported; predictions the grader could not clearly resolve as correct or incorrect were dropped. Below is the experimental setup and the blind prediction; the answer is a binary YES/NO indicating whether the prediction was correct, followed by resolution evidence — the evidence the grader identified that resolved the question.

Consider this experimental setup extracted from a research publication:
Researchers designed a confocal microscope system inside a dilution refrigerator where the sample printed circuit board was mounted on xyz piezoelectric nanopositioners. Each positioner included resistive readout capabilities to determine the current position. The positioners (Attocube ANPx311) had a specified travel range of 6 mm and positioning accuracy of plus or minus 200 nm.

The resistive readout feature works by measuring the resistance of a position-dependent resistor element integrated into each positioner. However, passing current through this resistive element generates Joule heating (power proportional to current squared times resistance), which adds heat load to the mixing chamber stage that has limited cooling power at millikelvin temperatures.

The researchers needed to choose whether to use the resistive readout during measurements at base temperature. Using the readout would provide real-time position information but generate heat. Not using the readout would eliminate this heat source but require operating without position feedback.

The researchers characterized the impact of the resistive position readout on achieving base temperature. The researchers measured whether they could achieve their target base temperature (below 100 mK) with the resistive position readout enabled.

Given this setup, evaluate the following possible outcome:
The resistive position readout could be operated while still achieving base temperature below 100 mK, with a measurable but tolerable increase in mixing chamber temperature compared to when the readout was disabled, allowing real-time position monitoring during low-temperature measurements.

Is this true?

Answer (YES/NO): NO